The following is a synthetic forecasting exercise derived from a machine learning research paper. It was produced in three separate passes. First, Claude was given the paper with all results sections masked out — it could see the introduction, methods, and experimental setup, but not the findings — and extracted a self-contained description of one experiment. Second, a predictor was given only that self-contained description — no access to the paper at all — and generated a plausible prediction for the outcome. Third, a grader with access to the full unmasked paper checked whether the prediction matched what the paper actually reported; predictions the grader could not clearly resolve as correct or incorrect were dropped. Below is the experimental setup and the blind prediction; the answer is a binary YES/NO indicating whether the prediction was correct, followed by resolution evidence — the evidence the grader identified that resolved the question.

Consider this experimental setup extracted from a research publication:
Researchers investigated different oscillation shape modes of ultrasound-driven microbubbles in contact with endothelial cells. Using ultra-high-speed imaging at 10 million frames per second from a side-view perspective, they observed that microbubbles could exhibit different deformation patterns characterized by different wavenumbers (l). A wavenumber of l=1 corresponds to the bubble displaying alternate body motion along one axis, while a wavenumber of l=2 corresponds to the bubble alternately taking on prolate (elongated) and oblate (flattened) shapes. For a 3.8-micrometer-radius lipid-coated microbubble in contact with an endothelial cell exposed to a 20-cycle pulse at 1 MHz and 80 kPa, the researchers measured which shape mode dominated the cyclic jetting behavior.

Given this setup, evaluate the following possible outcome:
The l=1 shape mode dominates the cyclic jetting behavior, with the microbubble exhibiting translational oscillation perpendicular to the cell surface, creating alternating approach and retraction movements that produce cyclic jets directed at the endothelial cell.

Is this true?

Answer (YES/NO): NO